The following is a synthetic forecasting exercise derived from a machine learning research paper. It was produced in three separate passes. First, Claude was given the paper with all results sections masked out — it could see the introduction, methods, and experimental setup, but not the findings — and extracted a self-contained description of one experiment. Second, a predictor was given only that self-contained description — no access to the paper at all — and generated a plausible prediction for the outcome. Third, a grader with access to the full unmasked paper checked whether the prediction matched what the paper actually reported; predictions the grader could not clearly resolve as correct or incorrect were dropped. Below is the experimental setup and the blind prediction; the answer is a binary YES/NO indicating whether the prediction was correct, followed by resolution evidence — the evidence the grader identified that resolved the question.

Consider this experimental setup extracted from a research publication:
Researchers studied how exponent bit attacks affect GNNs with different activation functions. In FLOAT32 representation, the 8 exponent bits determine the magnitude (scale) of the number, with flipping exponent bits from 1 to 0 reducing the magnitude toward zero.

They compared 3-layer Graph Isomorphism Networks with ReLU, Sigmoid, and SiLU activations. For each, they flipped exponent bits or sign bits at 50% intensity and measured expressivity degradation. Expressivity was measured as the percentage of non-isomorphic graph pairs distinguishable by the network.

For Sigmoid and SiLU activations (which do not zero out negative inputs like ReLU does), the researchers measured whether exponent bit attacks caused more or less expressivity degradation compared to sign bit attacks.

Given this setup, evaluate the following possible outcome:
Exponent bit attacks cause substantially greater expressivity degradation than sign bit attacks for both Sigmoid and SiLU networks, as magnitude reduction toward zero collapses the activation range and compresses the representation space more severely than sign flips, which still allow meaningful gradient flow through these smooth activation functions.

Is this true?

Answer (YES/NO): YES